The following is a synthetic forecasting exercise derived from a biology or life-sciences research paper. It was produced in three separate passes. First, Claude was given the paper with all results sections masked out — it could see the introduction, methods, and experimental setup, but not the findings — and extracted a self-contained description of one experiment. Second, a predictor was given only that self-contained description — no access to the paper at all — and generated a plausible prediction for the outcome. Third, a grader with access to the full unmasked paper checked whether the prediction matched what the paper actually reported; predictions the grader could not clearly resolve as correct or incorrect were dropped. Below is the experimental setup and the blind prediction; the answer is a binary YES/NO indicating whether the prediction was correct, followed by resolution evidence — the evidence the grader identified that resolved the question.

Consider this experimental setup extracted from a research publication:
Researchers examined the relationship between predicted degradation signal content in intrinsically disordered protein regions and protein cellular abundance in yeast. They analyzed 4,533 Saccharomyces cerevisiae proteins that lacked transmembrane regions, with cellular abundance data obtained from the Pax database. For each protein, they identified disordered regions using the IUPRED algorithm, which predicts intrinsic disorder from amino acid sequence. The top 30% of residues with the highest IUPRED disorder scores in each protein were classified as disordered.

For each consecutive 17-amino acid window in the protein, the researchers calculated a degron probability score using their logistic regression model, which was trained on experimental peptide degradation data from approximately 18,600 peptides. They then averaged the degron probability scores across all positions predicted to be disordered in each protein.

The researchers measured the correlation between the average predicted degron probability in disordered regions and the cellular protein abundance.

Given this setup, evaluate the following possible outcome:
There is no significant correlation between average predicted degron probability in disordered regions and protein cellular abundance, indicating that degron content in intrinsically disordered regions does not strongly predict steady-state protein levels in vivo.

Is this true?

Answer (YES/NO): NO